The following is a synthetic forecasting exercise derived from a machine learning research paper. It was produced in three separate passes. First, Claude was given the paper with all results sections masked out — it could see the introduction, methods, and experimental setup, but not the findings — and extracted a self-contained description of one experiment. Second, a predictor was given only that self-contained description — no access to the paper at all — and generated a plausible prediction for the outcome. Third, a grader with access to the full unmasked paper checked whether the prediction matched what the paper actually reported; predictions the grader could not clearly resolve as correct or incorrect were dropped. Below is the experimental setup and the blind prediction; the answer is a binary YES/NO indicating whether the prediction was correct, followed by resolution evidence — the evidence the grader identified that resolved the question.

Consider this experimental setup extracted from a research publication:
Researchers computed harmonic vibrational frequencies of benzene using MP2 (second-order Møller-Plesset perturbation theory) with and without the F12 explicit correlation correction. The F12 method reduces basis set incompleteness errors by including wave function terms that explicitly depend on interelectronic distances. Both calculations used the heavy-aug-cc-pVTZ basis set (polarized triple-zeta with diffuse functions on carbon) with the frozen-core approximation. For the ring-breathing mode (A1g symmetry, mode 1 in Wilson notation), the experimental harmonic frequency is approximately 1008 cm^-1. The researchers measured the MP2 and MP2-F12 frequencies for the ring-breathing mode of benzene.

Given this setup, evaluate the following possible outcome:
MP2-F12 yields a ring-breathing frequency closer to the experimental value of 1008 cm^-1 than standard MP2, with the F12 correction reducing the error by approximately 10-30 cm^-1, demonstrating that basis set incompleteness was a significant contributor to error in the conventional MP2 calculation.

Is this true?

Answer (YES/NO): NO